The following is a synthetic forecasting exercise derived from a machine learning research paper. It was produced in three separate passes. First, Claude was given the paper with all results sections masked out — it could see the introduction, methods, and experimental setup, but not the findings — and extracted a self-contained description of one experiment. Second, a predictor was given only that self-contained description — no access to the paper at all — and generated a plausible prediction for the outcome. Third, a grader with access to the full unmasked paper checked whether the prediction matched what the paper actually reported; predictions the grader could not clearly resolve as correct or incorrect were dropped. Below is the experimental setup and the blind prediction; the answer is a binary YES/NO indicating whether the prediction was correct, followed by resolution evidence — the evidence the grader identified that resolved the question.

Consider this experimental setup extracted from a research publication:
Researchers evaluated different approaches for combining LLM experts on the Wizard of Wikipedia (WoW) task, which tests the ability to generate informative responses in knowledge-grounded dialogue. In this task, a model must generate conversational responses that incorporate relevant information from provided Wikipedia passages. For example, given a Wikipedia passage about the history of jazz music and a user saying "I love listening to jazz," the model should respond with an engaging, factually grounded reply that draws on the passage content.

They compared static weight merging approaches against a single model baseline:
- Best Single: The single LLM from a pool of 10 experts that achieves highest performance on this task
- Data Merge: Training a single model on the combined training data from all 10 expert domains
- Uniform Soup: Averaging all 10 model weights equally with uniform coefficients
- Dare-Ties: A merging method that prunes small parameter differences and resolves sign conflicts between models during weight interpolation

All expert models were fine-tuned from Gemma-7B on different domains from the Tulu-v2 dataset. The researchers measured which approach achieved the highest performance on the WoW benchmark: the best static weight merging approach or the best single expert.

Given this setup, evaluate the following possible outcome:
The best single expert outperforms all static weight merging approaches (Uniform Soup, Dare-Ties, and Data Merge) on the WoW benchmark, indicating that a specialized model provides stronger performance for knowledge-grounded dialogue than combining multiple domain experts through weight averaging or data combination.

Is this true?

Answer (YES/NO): NO